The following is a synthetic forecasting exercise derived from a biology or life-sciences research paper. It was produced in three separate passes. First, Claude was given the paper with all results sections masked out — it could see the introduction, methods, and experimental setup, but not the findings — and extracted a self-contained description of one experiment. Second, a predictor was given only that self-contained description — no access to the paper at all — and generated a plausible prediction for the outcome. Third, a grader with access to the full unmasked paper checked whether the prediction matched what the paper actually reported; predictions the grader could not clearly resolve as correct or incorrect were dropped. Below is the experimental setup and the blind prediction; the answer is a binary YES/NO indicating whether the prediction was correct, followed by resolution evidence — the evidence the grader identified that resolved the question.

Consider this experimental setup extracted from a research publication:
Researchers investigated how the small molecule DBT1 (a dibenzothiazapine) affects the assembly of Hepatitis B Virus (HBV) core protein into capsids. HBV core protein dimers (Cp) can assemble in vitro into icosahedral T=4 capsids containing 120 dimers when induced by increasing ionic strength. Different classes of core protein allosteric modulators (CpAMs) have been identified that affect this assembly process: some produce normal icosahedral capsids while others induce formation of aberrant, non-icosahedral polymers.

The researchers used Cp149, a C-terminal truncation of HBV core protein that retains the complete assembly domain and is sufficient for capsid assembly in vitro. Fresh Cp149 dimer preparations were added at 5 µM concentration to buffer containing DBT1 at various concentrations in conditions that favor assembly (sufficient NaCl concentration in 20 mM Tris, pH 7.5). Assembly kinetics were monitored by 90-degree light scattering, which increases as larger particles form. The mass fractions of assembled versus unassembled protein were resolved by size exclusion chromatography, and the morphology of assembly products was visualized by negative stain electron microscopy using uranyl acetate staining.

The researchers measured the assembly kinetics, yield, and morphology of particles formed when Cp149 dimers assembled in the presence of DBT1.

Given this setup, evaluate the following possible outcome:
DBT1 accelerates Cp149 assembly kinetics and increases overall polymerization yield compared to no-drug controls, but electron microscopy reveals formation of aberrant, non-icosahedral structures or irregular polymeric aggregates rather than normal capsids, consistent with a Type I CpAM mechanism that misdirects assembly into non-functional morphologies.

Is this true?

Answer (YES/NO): NO